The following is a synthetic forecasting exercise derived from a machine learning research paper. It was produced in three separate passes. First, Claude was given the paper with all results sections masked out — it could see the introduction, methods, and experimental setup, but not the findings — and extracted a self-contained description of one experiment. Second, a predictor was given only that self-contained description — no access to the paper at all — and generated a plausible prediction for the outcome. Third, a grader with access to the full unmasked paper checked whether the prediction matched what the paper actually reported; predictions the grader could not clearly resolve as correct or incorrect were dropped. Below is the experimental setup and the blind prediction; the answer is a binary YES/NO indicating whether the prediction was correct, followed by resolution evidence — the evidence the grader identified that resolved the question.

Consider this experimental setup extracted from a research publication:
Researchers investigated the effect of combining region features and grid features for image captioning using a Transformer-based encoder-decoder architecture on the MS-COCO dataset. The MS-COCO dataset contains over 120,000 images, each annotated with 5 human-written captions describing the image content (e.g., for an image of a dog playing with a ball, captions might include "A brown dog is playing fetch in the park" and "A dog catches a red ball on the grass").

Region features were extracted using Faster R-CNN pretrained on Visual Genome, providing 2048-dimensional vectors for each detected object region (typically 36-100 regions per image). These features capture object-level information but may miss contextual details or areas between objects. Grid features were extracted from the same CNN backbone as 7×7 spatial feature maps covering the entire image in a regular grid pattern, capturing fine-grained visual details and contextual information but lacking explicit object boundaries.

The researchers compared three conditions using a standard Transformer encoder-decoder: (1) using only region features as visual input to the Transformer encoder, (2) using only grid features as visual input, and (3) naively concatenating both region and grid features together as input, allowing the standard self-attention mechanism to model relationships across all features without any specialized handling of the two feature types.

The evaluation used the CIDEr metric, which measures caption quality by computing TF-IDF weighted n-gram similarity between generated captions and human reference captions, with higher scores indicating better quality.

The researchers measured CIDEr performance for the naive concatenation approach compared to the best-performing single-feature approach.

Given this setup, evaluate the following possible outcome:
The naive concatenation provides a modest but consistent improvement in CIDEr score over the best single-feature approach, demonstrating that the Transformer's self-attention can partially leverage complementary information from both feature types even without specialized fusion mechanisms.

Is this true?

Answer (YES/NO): YES